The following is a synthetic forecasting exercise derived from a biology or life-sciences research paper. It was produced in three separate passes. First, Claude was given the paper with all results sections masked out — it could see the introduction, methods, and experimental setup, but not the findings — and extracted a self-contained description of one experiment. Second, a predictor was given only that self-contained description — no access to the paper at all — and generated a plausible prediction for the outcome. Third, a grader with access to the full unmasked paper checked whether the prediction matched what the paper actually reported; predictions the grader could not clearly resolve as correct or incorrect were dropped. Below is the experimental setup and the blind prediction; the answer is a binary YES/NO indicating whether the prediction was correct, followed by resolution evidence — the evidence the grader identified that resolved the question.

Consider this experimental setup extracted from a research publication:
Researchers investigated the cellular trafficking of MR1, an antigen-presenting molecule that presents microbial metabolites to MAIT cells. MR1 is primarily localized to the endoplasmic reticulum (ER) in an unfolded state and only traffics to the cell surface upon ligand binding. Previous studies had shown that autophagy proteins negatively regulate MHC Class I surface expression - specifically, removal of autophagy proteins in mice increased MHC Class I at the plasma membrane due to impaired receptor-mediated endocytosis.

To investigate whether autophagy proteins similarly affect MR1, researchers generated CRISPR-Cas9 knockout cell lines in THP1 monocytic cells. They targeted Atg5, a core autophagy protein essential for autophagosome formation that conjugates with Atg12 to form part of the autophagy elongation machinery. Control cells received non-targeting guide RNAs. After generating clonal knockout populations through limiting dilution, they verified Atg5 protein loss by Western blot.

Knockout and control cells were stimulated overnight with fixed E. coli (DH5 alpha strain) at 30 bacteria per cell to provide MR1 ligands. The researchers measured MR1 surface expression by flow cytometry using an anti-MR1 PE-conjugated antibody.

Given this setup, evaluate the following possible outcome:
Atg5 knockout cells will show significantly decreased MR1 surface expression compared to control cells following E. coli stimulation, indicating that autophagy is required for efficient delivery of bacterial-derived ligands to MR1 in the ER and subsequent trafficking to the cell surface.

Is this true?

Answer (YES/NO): NO